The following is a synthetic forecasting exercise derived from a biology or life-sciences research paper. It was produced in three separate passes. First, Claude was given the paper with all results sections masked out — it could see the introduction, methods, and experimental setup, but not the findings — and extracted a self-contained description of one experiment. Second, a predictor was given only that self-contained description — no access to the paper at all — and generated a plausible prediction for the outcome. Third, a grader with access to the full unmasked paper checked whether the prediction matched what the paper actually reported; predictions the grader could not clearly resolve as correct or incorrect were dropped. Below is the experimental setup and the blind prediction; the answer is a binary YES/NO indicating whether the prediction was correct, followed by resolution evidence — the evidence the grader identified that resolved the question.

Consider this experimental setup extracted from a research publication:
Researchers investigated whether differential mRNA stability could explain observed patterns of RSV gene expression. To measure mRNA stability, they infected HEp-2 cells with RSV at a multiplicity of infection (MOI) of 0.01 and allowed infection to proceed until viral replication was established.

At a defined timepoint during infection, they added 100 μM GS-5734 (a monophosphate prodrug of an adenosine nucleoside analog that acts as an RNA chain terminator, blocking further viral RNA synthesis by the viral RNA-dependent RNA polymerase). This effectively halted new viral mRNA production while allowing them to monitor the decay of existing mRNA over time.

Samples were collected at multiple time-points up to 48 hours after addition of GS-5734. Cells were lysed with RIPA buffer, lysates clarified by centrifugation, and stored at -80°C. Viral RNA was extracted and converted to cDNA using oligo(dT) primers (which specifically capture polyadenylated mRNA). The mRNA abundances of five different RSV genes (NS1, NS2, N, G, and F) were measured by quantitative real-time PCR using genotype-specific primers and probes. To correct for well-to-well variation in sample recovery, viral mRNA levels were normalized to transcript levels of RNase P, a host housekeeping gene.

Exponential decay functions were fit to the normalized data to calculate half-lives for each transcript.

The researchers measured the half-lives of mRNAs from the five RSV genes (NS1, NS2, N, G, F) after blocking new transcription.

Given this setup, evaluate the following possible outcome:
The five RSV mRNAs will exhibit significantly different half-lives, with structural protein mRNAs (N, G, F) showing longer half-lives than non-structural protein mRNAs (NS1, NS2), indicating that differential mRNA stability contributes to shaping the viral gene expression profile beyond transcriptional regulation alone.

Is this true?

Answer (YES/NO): NO